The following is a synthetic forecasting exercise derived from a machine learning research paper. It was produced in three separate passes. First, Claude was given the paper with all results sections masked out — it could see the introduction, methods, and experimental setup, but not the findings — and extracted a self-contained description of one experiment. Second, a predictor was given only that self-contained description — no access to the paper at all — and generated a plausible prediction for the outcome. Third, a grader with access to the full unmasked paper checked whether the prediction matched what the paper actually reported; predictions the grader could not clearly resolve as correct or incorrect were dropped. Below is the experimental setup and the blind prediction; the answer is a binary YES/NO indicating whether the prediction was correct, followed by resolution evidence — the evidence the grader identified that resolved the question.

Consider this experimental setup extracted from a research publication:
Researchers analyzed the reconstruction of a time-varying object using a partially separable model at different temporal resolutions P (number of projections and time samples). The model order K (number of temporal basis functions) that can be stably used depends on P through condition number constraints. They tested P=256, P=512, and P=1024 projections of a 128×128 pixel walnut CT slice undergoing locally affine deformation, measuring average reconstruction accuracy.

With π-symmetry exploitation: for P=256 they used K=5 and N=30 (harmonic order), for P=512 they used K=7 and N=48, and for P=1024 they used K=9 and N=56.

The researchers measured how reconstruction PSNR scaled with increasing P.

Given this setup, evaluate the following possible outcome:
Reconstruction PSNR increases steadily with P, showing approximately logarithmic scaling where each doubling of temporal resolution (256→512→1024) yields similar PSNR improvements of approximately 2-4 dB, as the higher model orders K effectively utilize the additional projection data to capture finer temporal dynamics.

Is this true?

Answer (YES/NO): NO